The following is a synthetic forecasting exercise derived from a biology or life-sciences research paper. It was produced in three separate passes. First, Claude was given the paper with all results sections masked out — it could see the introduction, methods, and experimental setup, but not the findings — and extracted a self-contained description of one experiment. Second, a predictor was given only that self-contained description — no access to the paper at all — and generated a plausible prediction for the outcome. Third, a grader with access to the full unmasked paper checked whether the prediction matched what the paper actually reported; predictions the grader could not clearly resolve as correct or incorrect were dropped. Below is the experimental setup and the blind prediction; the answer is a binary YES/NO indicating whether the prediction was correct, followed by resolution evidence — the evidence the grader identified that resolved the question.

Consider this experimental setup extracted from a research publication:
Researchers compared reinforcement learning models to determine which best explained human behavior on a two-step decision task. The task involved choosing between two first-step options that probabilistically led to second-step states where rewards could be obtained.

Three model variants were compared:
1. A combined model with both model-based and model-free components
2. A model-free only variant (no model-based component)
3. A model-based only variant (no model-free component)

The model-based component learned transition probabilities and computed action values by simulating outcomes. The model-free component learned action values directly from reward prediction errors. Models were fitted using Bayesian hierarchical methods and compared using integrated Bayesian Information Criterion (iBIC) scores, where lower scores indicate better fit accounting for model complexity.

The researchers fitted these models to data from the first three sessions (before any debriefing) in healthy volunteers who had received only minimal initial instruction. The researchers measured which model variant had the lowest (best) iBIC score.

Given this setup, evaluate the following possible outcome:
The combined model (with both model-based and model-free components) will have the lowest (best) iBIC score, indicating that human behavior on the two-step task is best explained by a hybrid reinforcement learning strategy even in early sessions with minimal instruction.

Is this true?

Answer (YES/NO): YES